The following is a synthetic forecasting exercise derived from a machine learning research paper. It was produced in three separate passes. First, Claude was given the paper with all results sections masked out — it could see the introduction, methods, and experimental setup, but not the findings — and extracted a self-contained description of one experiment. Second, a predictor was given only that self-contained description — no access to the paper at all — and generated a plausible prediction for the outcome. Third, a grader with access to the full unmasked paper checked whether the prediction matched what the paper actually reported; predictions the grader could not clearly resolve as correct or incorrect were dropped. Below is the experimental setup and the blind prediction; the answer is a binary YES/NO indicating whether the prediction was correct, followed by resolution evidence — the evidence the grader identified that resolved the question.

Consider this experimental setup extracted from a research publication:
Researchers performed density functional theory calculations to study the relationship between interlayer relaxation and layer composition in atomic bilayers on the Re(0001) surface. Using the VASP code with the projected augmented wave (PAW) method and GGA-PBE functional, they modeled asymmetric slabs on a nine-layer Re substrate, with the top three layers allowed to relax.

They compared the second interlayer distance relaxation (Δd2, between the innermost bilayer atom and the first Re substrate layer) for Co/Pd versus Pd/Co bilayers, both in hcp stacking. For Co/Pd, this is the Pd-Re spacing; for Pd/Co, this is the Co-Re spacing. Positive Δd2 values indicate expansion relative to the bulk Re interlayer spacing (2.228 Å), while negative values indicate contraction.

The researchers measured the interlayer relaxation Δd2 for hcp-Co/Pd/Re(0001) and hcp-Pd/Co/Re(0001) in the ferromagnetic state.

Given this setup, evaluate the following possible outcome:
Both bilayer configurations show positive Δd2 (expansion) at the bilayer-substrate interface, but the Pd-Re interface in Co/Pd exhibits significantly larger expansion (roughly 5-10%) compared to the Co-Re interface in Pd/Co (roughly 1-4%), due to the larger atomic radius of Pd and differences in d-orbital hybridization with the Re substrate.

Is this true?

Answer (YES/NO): NO